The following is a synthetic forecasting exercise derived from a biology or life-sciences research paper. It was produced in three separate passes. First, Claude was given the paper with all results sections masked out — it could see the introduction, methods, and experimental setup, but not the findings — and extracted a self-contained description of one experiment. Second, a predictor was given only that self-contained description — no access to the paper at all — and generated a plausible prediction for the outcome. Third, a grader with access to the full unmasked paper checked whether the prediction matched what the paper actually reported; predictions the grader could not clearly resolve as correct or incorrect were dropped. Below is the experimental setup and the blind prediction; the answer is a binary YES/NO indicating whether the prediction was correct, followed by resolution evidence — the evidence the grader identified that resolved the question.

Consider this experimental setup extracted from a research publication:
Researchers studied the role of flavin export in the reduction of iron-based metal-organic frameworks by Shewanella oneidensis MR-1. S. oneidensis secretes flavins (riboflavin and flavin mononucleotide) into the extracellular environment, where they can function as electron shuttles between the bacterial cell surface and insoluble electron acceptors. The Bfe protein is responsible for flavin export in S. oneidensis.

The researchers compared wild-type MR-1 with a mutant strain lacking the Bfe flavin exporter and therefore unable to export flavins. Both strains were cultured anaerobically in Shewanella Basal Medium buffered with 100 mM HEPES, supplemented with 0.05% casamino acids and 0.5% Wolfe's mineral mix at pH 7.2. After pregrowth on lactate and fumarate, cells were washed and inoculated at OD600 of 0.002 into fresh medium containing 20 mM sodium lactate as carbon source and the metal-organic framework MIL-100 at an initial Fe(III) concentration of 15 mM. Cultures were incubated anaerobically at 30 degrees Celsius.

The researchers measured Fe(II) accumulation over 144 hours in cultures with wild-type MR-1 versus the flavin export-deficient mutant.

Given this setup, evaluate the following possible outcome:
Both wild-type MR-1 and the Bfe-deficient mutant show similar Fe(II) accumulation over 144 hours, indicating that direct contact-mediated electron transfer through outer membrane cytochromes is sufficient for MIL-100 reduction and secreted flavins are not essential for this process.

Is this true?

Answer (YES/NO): NO